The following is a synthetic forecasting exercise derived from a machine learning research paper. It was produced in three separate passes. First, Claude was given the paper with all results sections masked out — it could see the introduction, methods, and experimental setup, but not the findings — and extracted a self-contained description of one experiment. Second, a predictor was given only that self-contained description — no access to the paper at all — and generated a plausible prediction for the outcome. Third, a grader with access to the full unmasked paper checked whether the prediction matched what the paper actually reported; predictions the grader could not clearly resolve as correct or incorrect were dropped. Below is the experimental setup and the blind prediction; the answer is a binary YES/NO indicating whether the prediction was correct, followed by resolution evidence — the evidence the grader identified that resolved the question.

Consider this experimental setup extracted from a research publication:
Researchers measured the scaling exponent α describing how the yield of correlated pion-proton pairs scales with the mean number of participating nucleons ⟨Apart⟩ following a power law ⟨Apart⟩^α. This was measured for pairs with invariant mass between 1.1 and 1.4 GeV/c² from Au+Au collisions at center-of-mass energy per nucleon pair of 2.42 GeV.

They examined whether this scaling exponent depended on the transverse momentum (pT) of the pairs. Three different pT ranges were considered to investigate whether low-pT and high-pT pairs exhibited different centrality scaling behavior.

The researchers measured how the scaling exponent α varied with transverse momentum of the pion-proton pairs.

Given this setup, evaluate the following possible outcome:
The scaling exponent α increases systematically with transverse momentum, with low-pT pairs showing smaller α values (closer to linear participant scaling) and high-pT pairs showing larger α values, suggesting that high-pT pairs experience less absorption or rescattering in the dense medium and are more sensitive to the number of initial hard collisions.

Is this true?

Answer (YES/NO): YES